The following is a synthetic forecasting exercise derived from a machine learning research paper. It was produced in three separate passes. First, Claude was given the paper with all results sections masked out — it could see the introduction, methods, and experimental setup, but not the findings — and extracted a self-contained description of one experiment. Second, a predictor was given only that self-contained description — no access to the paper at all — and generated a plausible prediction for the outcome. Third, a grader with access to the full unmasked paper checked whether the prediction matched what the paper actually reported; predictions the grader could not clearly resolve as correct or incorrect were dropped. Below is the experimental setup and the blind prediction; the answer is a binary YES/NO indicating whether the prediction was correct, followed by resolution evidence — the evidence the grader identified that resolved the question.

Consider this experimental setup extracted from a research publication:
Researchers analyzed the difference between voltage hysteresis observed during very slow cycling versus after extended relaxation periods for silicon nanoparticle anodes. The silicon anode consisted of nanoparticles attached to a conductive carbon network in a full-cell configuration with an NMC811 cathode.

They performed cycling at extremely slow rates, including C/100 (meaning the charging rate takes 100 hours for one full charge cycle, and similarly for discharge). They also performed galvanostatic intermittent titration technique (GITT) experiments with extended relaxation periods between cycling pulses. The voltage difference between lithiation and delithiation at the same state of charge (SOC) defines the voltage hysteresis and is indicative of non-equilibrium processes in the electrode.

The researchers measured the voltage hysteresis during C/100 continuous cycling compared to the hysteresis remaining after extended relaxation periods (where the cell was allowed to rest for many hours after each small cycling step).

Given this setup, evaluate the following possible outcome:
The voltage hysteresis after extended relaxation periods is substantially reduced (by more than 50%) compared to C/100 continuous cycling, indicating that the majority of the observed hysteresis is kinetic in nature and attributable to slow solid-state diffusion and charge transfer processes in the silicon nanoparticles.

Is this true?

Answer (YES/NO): NO